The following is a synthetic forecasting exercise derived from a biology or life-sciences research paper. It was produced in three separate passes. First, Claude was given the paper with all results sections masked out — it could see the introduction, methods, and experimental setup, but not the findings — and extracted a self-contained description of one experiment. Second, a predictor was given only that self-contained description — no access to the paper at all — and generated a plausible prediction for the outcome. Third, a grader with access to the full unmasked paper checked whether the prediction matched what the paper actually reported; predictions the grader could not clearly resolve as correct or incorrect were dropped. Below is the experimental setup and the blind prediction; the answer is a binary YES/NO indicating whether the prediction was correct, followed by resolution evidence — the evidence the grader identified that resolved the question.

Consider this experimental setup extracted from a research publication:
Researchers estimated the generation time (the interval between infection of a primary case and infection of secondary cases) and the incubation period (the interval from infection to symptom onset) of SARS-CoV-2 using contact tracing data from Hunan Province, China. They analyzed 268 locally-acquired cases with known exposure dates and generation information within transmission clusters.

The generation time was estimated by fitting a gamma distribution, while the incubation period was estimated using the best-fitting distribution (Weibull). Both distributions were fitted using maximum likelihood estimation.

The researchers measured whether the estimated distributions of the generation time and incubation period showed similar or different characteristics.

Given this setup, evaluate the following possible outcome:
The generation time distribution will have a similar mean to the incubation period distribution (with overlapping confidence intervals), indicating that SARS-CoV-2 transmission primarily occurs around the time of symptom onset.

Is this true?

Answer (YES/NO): NO